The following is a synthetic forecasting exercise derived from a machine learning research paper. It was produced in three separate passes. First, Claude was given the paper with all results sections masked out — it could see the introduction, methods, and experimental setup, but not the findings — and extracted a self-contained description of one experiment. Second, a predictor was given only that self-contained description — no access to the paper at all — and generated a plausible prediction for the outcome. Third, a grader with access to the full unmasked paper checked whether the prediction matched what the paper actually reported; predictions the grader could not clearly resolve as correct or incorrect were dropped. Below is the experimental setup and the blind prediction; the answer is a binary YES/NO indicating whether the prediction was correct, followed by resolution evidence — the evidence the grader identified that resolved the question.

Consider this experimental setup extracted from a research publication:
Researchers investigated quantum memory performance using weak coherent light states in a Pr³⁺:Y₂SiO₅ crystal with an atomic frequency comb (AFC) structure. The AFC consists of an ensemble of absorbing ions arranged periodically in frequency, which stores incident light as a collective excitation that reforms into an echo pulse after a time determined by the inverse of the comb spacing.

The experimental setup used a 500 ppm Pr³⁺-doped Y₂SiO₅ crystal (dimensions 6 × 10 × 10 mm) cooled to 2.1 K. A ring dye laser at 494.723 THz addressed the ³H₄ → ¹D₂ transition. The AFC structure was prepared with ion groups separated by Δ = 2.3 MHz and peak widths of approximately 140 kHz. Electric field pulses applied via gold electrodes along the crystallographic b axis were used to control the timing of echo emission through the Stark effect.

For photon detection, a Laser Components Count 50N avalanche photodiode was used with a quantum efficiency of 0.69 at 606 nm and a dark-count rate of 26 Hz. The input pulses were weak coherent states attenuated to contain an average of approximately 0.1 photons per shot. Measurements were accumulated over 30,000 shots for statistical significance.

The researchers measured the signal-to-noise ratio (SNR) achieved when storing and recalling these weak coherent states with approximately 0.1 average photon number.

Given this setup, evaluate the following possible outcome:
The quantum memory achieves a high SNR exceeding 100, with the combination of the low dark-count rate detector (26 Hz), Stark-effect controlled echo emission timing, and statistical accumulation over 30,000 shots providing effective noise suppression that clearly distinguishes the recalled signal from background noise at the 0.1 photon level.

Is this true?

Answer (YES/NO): YES